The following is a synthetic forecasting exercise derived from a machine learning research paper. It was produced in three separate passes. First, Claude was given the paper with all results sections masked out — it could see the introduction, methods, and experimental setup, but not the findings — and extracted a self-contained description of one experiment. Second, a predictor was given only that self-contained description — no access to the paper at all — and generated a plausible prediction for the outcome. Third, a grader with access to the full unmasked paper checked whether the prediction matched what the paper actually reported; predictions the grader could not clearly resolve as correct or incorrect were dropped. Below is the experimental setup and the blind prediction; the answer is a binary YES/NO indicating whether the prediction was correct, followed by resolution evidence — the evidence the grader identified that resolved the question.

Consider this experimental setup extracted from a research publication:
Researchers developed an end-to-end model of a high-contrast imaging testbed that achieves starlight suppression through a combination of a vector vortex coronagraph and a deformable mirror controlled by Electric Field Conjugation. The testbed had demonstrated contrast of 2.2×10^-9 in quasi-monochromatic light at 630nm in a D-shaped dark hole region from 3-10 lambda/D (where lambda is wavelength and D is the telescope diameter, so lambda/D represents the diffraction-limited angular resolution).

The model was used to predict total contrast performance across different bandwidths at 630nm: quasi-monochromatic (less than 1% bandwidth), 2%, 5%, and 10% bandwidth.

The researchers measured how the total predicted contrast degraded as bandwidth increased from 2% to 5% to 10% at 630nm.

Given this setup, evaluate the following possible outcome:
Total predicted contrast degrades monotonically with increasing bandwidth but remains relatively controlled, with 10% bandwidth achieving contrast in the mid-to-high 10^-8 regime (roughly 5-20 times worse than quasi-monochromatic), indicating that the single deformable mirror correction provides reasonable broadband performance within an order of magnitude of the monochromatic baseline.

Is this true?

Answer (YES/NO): NO